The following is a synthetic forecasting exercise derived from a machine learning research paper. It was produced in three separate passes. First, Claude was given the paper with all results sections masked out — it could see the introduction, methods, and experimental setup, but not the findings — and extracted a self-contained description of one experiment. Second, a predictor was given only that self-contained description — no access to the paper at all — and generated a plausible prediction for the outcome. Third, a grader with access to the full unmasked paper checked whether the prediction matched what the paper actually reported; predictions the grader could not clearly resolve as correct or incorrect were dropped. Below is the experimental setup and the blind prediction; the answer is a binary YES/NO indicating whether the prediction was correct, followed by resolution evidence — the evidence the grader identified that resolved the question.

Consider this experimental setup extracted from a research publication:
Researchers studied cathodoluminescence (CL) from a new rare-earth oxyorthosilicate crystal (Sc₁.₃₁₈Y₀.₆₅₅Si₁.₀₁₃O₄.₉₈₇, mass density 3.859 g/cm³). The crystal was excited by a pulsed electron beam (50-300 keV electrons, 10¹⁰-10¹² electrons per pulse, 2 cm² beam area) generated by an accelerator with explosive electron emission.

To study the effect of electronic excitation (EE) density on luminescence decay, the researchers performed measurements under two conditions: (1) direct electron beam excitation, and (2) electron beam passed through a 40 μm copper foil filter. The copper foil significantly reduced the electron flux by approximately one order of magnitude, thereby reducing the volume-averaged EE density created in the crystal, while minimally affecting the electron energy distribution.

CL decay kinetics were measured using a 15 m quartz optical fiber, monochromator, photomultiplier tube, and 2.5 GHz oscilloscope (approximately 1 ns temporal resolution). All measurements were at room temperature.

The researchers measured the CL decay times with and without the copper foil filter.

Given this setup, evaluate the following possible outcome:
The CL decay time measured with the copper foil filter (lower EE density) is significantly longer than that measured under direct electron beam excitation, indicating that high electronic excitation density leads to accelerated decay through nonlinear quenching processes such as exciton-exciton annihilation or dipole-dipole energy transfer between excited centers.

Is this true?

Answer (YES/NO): YES